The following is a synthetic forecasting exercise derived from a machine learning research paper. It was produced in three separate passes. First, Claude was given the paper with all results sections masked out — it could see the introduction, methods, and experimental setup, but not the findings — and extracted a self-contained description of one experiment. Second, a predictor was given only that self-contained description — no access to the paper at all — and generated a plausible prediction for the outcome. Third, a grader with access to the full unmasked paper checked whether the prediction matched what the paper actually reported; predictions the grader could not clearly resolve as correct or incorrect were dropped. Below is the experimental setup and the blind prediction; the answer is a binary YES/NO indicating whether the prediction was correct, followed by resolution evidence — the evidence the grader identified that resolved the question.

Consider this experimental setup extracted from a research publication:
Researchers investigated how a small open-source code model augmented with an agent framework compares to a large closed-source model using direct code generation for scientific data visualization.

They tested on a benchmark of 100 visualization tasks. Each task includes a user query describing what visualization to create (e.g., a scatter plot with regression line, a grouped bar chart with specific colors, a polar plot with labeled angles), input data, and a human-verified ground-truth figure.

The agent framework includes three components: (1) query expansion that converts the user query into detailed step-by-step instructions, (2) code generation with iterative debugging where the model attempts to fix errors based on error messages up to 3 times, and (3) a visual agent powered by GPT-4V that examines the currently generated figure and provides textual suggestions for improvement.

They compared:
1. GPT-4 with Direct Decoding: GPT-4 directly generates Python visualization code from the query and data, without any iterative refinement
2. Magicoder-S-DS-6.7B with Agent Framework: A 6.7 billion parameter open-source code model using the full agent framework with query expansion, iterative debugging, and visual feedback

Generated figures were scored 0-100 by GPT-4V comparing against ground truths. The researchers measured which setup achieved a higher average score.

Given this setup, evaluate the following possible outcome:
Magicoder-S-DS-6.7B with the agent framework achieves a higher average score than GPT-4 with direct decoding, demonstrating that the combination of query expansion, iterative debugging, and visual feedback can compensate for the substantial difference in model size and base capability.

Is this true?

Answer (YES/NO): YES